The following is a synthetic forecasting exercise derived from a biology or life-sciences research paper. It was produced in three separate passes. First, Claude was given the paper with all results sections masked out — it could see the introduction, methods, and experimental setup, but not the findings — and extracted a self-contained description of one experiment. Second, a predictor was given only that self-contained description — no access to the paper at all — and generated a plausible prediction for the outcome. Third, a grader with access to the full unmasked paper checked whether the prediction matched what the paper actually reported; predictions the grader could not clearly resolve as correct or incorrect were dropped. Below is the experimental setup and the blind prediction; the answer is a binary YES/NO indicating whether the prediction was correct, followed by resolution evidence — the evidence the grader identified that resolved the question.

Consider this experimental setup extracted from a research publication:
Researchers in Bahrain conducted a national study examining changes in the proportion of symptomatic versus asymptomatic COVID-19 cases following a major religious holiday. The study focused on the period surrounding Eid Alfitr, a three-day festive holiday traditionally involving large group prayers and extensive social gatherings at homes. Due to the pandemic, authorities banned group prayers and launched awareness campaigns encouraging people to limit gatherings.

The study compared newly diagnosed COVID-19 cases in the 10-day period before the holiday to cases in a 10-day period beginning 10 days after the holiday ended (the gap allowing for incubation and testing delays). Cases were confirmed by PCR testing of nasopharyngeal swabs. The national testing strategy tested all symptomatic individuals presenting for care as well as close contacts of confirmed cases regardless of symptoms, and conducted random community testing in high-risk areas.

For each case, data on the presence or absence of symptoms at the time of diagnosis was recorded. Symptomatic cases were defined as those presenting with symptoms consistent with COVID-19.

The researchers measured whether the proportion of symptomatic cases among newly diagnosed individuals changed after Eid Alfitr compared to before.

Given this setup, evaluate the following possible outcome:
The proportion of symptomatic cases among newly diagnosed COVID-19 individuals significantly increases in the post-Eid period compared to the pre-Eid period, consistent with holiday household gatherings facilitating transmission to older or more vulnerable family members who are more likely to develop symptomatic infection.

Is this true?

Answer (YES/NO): YES